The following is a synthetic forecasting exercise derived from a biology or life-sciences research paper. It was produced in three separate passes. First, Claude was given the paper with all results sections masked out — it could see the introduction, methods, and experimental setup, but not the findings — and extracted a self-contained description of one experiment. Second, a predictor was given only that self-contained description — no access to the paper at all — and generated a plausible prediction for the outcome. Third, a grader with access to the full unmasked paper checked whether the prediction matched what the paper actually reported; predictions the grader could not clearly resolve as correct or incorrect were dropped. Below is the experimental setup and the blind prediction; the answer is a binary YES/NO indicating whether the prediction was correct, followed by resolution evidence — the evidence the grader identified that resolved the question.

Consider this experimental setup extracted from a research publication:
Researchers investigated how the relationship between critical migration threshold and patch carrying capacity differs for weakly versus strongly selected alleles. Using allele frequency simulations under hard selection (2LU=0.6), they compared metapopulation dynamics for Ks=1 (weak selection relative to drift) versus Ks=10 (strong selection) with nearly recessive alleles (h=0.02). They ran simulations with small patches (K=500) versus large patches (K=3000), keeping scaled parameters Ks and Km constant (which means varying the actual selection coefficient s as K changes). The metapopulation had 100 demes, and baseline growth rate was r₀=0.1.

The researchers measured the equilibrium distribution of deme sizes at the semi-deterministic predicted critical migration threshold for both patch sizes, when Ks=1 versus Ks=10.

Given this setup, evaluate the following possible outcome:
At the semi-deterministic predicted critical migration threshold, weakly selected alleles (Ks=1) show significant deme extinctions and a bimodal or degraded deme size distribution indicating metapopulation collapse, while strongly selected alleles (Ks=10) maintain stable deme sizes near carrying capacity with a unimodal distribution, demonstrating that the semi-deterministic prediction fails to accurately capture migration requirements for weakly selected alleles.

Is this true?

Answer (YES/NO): NO